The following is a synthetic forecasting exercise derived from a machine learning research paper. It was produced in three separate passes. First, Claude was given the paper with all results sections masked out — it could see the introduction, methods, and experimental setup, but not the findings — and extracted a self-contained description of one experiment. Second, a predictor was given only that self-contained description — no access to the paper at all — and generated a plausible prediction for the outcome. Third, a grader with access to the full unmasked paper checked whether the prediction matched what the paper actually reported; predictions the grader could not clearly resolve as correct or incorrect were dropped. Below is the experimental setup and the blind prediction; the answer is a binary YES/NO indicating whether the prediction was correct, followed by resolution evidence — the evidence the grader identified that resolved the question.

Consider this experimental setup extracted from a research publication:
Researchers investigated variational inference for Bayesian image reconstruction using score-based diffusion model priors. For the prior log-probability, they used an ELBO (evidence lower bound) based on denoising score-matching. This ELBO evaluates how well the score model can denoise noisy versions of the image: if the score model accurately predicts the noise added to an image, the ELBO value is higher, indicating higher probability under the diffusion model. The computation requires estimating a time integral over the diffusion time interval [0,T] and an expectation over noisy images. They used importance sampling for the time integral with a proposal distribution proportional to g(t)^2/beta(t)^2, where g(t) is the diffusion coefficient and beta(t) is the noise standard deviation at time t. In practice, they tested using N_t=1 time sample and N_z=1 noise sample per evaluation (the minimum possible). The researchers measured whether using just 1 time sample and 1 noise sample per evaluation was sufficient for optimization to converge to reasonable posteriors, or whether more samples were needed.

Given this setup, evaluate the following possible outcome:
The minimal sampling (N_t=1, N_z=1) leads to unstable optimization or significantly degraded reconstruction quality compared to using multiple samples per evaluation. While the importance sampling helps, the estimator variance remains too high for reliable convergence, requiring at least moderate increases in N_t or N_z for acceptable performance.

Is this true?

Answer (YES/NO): NO